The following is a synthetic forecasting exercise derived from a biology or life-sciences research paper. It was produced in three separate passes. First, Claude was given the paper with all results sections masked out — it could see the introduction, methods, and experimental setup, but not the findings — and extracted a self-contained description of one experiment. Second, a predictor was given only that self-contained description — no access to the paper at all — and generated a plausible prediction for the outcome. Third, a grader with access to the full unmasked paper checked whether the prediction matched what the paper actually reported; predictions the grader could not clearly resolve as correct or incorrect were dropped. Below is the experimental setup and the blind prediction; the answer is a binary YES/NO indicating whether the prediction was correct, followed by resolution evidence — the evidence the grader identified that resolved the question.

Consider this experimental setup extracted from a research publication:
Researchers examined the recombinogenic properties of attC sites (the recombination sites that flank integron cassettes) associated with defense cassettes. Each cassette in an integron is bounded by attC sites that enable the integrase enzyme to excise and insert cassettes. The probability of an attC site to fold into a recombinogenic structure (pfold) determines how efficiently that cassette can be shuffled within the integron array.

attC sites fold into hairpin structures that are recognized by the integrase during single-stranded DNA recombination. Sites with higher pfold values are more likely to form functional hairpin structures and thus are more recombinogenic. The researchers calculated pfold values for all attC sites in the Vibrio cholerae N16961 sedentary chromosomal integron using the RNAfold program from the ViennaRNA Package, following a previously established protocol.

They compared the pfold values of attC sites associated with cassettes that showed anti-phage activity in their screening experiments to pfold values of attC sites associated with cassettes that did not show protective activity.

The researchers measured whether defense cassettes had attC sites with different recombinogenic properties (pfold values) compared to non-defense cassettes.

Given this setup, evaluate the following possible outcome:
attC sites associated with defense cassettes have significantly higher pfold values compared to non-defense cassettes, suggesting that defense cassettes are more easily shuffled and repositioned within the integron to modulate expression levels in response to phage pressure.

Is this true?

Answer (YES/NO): NO